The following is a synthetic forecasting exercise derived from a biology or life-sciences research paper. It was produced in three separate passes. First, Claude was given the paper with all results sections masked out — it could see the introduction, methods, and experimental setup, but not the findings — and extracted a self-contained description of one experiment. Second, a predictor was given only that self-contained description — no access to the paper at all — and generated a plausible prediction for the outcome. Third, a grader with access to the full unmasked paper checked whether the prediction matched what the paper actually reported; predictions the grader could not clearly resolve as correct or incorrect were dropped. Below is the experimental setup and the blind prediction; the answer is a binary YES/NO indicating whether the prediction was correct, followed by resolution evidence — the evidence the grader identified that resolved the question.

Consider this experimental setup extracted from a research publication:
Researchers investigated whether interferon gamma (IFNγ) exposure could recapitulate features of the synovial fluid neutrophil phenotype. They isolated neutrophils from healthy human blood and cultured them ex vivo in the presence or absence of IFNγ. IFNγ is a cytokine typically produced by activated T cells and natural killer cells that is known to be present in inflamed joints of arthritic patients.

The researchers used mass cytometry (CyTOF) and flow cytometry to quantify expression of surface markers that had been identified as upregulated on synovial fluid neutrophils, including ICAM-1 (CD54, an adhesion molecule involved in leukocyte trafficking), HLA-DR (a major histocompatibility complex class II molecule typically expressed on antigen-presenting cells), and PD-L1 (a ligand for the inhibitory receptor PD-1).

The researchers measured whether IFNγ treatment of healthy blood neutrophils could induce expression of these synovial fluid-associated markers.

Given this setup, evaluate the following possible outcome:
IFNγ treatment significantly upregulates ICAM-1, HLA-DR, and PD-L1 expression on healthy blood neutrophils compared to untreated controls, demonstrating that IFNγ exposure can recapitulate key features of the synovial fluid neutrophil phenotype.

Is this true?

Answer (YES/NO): YES